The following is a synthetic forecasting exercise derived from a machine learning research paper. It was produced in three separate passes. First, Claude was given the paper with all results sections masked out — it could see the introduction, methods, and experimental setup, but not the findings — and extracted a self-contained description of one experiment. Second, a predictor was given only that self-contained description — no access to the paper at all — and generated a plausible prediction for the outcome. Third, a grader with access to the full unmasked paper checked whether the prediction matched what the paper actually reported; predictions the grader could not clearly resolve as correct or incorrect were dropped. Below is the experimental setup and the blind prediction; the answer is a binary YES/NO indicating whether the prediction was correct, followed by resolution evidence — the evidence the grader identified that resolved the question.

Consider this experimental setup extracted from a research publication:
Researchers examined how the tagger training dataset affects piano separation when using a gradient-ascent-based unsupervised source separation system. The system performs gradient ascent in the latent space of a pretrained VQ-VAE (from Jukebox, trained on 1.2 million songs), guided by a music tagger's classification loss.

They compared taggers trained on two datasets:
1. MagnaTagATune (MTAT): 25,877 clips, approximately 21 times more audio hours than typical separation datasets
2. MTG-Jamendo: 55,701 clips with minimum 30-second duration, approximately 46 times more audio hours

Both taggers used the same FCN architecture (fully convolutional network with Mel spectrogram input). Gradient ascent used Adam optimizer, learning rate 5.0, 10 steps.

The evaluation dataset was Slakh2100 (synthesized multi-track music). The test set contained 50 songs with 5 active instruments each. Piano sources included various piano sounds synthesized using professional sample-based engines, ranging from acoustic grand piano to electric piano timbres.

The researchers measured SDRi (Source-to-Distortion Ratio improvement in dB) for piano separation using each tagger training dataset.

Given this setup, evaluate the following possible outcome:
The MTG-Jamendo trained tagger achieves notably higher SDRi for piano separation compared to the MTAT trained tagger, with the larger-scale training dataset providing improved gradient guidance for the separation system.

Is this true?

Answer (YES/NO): NO